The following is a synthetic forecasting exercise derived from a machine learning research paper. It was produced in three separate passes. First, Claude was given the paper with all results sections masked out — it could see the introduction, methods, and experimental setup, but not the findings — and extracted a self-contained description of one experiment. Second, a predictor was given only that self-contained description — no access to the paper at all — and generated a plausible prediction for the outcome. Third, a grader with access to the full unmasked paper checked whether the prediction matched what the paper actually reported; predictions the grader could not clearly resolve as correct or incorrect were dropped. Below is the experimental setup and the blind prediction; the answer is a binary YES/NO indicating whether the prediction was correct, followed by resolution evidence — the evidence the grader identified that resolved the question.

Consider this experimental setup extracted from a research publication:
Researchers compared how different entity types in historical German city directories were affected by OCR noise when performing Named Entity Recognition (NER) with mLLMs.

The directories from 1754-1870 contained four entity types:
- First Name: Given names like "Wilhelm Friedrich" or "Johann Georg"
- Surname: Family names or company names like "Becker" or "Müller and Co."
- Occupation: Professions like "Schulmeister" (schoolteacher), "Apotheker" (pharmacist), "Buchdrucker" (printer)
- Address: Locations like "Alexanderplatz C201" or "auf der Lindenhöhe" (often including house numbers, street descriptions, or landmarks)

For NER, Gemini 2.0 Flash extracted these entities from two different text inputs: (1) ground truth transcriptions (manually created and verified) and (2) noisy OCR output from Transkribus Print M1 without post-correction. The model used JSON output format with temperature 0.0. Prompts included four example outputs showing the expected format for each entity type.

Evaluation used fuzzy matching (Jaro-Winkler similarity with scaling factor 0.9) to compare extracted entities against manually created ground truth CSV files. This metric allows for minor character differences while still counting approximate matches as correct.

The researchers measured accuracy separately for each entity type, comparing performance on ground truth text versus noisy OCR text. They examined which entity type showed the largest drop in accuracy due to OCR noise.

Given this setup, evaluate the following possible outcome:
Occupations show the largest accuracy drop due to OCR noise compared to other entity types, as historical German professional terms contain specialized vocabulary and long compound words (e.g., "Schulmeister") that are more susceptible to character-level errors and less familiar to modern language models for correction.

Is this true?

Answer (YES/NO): YES